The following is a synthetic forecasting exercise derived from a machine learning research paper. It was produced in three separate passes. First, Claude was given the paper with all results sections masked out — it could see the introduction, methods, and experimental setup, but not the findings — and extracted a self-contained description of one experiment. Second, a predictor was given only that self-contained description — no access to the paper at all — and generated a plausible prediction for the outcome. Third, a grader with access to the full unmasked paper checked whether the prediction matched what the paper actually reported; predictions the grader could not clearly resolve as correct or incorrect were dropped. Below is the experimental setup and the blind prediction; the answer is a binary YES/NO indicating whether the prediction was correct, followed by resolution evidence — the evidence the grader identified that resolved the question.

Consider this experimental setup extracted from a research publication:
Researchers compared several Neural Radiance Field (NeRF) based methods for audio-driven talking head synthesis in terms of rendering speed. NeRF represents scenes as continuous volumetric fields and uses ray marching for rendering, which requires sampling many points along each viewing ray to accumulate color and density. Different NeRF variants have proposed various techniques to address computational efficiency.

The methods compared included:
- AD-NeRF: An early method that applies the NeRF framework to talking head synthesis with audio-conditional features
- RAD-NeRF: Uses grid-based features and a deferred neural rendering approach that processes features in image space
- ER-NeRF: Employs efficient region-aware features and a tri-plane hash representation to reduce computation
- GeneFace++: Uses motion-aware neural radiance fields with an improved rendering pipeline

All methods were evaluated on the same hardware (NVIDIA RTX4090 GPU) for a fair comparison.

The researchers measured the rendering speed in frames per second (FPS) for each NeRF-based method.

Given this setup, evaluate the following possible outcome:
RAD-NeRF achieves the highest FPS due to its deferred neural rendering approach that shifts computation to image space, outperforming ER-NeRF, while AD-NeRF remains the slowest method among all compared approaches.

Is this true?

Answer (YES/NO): NO